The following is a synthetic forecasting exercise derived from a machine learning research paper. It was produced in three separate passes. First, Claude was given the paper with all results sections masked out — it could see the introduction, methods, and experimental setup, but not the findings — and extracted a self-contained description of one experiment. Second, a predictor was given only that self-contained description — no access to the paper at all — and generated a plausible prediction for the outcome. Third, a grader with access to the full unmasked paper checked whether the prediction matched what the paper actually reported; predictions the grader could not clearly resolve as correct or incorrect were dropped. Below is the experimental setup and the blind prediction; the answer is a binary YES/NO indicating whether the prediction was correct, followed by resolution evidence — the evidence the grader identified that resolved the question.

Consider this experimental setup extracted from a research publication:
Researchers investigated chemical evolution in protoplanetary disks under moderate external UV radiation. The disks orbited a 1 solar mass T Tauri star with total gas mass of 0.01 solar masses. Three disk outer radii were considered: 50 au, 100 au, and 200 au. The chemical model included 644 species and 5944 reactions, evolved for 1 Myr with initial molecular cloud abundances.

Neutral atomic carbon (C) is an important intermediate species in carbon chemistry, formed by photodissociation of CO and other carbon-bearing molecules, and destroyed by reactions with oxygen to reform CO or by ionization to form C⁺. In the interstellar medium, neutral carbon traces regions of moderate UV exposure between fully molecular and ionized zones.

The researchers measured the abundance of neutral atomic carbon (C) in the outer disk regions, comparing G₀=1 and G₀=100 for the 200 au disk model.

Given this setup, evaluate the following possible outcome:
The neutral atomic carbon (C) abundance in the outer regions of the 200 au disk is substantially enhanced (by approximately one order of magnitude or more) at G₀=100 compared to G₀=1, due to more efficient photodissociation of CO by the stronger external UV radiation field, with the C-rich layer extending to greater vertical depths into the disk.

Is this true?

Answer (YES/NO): NO